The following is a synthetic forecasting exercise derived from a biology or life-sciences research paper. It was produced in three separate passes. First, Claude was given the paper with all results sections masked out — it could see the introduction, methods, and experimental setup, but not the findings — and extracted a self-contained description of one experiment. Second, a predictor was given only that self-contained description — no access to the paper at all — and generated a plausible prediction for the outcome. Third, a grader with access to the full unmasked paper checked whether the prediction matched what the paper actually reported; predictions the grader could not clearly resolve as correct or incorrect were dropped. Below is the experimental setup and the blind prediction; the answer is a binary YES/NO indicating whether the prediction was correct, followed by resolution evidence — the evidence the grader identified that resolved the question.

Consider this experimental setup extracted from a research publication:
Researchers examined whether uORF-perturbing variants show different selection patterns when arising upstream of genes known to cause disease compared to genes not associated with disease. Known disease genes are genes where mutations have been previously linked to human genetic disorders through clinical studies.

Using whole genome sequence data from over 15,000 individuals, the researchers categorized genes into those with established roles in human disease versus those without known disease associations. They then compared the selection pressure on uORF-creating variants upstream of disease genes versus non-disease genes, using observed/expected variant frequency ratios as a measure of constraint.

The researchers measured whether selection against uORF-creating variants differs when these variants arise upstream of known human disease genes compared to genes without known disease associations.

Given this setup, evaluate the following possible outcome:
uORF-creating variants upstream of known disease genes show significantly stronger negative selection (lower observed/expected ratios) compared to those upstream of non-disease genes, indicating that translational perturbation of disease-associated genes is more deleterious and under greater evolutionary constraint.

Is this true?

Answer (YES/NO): NO